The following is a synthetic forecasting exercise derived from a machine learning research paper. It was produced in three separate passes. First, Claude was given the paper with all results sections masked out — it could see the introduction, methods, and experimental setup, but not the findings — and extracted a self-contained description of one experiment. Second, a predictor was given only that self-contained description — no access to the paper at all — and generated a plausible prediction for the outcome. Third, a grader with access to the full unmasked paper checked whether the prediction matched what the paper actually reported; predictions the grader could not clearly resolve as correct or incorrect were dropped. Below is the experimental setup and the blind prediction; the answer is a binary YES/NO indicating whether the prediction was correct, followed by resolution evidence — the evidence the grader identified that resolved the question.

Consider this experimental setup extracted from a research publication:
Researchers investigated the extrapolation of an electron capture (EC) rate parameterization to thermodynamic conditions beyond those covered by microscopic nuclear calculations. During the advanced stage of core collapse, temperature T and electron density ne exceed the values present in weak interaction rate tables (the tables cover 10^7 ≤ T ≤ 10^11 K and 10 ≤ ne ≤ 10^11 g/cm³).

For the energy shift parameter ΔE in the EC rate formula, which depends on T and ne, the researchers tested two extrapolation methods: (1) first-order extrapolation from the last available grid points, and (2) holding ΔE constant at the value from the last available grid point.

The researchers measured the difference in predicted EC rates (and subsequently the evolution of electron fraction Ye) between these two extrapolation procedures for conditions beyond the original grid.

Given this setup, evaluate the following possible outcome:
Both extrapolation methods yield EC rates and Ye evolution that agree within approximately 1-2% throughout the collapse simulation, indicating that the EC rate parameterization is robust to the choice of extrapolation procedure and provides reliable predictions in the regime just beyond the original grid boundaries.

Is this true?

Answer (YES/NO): NO